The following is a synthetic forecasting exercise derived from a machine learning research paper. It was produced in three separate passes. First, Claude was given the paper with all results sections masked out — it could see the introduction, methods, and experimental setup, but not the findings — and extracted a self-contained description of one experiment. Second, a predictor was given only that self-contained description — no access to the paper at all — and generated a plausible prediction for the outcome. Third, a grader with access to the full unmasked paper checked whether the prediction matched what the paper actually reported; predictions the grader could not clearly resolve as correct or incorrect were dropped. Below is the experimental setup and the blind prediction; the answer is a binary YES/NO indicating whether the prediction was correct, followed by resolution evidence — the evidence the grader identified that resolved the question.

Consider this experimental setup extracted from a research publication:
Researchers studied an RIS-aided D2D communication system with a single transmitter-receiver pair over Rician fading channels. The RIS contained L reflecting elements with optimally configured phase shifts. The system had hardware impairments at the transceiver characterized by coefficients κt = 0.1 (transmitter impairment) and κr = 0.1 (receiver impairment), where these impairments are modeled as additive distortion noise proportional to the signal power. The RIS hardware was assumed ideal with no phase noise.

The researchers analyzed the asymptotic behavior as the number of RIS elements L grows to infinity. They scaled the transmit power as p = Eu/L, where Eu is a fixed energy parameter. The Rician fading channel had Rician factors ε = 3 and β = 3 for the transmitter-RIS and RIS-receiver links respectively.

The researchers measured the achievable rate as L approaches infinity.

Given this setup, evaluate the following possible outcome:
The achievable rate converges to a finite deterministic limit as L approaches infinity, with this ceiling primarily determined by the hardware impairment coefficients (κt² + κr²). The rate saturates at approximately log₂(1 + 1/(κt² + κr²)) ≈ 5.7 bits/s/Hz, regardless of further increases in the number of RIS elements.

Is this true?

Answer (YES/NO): NO